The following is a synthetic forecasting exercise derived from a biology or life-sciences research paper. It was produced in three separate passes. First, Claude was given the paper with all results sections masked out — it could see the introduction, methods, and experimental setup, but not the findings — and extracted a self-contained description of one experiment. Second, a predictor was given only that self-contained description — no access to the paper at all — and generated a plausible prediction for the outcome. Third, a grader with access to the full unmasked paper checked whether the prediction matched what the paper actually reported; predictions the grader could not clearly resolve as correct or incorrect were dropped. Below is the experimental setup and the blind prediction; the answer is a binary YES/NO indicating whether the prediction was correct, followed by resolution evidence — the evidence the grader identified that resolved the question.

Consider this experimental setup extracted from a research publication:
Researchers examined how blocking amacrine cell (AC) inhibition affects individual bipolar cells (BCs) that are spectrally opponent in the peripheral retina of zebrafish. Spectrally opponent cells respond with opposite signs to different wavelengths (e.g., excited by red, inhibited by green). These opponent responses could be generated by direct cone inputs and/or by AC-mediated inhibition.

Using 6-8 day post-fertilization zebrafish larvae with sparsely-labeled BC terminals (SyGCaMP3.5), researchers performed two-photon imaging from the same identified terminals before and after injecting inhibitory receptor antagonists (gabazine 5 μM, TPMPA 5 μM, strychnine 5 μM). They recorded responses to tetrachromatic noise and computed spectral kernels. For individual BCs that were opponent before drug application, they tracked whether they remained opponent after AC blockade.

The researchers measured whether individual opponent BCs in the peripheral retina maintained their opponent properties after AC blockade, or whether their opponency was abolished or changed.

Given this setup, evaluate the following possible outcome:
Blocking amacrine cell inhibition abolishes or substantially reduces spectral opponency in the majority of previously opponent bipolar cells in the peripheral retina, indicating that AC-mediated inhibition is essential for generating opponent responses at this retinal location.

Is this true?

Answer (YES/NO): NO